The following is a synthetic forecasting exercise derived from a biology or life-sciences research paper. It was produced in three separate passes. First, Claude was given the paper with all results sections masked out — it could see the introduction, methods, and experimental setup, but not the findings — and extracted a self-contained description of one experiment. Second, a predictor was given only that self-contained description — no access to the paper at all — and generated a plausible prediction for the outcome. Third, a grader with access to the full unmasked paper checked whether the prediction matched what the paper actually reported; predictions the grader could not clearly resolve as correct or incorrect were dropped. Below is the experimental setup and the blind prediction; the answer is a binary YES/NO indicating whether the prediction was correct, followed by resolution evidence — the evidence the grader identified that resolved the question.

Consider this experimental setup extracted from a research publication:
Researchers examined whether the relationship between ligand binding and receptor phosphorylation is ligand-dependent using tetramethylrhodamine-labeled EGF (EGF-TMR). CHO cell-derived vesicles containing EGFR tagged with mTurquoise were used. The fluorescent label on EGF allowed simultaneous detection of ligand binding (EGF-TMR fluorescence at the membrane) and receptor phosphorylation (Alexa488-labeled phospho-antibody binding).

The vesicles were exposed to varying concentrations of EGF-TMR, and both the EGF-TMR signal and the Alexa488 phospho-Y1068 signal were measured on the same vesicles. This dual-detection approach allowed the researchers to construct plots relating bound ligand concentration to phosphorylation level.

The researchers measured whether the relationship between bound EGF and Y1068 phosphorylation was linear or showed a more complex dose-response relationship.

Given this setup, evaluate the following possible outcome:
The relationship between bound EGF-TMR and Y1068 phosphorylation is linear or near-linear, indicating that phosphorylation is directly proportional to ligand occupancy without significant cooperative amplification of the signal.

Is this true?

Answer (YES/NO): NO